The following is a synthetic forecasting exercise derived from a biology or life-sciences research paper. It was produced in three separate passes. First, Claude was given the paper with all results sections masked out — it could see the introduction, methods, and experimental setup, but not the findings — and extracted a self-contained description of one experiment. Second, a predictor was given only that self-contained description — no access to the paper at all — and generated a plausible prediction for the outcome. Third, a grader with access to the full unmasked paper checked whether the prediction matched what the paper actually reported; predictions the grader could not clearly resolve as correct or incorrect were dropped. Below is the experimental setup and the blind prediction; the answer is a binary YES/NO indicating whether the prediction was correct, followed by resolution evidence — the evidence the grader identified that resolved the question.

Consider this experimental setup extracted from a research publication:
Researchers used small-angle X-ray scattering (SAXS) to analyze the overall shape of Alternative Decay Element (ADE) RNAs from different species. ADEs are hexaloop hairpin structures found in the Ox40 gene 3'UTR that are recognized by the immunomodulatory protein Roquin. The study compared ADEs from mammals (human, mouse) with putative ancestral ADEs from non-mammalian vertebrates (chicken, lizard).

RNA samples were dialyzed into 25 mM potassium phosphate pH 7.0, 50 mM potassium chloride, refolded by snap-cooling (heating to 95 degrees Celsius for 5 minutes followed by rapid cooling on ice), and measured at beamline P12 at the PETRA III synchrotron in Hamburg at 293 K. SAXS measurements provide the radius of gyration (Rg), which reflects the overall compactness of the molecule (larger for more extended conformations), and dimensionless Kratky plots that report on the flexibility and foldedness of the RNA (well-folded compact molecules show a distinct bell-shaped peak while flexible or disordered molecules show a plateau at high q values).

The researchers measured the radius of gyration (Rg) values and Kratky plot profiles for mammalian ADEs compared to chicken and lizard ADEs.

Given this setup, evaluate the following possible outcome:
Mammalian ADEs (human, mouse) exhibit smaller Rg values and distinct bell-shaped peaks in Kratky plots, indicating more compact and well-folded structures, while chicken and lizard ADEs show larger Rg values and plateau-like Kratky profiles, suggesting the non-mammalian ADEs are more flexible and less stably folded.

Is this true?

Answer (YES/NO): NO